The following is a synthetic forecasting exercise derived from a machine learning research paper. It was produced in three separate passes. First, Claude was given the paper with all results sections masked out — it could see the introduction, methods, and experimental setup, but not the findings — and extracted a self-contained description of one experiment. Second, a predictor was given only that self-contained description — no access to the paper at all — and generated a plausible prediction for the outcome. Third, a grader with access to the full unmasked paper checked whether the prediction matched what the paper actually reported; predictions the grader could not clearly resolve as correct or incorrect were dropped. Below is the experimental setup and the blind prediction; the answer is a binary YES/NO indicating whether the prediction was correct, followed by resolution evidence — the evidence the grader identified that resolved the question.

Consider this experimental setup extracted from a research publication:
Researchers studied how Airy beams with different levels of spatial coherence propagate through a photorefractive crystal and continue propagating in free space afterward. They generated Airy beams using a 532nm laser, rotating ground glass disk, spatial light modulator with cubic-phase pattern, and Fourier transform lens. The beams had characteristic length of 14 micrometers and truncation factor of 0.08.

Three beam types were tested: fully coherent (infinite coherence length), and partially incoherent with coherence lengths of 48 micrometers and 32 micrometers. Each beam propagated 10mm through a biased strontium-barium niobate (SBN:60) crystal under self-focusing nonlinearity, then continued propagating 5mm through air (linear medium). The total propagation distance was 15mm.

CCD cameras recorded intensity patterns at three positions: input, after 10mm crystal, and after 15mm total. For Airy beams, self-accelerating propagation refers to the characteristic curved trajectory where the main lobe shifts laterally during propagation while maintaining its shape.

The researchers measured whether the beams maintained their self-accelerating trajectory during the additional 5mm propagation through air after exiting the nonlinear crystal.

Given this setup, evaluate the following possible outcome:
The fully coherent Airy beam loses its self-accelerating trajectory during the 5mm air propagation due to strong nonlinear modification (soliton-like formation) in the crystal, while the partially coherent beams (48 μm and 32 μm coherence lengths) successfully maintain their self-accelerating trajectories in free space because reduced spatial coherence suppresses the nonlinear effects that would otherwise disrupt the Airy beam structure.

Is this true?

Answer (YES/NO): NO